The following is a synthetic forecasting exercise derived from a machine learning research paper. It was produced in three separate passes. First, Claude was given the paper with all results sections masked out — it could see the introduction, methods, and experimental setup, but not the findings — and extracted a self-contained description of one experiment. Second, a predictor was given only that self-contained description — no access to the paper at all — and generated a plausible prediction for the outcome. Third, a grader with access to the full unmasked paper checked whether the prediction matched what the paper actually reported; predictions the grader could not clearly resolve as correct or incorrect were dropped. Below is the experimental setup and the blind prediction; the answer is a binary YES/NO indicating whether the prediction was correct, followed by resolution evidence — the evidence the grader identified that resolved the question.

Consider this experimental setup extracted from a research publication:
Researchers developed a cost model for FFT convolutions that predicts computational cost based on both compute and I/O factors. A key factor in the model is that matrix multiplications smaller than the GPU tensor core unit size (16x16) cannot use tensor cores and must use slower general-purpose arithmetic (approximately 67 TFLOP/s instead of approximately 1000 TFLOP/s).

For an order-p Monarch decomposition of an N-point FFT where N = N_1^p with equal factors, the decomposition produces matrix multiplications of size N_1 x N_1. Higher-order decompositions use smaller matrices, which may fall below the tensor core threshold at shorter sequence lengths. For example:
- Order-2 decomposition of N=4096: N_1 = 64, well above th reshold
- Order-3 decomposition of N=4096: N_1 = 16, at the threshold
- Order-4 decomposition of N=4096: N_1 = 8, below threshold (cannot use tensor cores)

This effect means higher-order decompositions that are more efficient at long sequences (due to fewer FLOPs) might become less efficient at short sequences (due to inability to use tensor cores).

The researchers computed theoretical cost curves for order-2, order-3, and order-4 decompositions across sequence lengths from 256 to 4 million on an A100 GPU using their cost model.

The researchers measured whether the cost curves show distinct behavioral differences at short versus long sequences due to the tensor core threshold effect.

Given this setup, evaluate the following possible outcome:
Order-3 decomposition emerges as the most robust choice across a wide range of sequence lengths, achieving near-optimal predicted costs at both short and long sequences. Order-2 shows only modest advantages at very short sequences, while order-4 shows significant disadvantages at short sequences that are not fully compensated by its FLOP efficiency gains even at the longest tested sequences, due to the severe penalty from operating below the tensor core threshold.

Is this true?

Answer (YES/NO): NO